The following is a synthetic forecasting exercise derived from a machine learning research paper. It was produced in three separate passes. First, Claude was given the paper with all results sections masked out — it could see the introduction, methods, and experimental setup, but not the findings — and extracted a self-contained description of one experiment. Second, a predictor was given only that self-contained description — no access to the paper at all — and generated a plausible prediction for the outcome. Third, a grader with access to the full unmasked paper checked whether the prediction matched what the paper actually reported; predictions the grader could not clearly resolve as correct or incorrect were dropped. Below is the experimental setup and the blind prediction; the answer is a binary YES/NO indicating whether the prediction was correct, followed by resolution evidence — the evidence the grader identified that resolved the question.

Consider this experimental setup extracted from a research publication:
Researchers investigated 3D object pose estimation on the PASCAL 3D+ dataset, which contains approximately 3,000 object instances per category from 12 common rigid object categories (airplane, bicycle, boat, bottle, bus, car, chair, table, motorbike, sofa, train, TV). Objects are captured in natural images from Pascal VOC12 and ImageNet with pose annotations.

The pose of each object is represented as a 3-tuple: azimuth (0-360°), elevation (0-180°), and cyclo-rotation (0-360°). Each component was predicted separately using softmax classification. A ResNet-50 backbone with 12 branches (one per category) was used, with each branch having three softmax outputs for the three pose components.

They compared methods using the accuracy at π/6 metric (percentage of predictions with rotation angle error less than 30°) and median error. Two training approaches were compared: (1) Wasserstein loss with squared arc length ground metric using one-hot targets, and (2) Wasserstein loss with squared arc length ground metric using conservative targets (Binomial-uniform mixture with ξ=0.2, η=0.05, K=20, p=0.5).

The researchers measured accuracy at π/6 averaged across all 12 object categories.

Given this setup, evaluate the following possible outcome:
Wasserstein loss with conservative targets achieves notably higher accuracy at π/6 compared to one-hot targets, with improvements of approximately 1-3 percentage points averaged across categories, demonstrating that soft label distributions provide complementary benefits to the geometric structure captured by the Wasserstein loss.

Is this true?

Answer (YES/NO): NO